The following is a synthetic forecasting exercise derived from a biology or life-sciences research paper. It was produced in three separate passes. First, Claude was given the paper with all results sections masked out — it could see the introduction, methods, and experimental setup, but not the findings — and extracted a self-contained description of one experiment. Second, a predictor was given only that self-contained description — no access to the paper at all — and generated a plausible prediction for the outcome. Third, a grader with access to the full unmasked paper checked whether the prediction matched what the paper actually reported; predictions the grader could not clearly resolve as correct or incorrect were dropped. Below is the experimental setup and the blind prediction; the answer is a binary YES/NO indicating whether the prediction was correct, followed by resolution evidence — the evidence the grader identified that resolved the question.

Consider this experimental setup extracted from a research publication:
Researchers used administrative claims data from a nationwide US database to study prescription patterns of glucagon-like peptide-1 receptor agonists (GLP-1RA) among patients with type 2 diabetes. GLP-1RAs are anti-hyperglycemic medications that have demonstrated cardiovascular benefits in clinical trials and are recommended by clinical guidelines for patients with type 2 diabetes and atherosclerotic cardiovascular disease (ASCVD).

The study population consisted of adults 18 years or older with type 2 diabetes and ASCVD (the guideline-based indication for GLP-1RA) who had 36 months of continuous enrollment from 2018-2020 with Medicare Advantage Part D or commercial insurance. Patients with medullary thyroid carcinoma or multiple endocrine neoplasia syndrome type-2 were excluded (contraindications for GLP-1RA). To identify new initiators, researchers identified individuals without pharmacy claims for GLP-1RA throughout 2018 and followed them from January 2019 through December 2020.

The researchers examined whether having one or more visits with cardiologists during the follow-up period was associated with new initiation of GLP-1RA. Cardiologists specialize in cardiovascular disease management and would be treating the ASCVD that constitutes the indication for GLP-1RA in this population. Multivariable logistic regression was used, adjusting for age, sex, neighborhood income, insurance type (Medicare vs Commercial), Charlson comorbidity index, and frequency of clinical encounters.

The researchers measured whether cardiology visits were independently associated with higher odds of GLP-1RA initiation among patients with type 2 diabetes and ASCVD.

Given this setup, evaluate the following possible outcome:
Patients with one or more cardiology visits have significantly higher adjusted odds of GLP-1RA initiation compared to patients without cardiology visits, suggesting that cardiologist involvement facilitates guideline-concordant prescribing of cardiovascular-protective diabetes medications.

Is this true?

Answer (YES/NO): NO